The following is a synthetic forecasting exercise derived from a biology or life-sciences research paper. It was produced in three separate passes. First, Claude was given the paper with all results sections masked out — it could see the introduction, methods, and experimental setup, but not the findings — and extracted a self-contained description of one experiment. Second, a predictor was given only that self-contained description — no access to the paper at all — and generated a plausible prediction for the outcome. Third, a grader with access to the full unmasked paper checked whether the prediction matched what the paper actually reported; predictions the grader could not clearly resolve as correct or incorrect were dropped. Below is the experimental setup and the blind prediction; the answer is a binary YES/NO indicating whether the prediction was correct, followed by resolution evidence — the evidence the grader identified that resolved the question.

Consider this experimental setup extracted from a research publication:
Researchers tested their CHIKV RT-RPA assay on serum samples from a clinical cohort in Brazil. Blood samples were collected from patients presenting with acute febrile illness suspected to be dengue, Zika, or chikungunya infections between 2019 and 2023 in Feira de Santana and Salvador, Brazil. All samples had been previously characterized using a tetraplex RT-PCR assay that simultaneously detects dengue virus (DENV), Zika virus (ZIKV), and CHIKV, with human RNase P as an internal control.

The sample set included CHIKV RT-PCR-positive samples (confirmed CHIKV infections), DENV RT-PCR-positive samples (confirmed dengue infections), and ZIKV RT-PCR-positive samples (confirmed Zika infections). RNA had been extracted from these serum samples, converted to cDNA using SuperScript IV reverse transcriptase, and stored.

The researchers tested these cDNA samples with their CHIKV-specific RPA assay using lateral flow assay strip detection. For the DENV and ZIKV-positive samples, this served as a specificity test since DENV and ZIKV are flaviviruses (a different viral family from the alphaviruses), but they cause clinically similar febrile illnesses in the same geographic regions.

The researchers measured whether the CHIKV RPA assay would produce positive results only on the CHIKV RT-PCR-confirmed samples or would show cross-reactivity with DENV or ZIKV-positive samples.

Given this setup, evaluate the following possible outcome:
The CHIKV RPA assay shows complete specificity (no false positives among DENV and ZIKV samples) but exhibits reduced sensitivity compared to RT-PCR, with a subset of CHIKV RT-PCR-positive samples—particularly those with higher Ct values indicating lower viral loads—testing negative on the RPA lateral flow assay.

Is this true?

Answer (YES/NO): NO